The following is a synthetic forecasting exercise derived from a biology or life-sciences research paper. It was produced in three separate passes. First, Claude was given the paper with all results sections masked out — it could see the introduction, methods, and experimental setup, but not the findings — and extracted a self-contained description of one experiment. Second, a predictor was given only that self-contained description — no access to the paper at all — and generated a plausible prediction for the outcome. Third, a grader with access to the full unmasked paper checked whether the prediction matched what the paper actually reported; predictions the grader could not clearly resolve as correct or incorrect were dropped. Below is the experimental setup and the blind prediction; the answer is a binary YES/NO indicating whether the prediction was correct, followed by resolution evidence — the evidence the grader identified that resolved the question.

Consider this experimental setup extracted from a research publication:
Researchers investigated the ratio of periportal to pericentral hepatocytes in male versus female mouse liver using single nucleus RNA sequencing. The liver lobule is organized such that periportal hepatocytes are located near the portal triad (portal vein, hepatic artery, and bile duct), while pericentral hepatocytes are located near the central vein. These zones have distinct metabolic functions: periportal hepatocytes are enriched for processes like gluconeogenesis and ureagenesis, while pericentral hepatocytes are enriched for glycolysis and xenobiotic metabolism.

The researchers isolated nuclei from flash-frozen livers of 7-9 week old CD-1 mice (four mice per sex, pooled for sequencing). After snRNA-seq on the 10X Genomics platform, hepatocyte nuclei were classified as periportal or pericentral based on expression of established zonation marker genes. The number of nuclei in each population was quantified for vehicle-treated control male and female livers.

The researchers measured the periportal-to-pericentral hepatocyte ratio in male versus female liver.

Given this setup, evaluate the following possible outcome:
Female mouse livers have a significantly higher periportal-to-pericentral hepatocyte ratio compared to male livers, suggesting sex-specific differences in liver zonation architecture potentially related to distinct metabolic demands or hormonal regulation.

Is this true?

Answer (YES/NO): NO